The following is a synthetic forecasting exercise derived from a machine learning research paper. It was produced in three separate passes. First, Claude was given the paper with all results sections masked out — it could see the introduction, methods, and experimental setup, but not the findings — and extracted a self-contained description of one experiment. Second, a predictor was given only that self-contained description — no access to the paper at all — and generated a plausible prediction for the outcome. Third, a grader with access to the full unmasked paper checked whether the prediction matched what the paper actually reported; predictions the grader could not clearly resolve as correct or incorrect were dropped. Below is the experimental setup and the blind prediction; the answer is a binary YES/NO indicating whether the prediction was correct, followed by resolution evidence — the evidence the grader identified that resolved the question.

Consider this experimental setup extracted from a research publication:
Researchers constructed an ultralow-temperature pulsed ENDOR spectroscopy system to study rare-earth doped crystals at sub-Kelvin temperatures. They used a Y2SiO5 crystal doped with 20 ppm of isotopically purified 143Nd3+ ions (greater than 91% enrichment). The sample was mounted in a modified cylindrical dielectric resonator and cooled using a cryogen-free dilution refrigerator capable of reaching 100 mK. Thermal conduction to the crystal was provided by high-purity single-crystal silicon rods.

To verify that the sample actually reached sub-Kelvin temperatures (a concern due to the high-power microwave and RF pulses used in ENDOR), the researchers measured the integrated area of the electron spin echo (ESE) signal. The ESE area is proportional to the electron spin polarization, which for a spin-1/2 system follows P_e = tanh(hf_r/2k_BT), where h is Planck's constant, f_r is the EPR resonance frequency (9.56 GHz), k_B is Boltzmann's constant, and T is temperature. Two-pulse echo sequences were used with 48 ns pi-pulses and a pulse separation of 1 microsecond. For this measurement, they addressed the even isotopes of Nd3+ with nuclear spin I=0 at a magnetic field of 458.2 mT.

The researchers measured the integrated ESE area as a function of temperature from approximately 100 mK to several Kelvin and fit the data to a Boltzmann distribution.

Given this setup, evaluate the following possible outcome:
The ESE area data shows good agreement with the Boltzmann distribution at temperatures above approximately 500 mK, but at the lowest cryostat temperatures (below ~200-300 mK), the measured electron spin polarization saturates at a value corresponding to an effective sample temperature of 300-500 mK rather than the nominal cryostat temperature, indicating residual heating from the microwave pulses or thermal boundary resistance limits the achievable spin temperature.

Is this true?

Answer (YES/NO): NO